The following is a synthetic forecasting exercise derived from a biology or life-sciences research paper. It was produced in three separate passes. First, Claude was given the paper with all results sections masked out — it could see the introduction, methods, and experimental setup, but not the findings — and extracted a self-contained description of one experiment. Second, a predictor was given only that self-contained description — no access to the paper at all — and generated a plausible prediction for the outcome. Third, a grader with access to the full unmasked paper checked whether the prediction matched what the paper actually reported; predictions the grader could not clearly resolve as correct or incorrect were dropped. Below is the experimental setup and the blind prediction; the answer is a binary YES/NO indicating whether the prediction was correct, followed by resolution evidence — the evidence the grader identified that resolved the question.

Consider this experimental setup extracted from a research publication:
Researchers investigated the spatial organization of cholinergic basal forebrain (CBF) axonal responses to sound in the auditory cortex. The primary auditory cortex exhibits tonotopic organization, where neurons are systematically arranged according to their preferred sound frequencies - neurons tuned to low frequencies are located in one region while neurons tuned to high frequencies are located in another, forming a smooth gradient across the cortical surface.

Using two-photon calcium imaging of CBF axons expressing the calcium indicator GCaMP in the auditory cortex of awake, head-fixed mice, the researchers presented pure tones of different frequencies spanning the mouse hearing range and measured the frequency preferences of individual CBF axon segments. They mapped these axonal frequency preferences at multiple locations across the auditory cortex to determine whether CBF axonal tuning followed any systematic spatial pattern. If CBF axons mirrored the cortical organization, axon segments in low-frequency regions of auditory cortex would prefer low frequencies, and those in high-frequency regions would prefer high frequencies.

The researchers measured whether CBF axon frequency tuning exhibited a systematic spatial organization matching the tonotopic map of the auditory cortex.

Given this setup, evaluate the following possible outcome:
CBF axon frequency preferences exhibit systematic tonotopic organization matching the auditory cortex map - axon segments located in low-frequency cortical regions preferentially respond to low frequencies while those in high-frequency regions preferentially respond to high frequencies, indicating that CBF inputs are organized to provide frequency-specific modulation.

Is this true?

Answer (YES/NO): NO